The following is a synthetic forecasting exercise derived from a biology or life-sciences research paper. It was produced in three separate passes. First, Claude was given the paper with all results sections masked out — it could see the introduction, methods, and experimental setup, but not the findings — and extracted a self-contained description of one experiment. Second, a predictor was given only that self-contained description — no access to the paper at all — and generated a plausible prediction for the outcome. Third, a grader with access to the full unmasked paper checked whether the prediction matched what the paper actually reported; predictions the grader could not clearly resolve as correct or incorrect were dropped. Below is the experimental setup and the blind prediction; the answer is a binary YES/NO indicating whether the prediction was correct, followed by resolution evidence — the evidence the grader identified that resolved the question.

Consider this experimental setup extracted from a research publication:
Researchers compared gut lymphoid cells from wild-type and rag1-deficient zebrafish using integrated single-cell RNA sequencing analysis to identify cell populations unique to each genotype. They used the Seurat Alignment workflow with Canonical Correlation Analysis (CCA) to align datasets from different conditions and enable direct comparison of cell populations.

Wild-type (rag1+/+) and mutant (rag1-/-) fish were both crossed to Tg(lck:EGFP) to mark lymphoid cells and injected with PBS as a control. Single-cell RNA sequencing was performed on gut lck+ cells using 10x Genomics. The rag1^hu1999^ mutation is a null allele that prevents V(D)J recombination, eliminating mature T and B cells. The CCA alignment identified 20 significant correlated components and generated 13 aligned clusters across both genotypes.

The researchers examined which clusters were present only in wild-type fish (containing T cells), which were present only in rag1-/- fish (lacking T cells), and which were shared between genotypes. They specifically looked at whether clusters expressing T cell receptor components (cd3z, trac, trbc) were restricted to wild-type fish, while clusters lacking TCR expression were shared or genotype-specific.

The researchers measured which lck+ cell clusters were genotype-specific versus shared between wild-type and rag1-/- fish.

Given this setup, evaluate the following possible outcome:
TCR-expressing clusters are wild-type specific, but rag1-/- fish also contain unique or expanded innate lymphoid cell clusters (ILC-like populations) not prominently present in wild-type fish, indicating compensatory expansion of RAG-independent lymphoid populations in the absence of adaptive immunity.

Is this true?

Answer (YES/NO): NO